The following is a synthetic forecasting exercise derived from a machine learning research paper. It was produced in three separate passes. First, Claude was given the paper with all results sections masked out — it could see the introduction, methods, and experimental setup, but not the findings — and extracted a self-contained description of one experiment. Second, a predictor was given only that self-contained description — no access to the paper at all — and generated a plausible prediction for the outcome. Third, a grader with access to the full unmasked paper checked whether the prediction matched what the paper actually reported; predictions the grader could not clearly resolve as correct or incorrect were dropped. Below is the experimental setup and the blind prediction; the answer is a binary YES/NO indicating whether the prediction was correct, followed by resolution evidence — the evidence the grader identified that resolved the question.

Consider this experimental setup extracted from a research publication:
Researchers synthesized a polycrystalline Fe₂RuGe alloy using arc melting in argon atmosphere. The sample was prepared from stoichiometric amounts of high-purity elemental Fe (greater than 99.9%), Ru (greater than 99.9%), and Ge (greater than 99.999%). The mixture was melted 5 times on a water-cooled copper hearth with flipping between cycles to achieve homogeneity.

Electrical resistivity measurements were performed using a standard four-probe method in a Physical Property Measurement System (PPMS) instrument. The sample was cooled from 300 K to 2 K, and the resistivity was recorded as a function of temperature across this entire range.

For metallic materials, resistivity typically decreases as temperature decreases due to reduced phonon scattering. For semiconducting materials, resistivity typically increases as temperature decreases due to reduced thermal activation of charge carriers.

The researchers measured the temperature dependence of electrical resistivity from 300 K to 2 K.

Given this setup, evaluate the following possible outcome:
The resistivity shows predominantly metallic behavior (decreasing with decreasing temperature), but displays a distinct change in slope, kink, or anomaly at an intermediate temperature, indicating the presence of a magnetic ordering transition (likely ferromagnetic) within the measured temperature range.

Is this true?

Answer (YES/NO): NO